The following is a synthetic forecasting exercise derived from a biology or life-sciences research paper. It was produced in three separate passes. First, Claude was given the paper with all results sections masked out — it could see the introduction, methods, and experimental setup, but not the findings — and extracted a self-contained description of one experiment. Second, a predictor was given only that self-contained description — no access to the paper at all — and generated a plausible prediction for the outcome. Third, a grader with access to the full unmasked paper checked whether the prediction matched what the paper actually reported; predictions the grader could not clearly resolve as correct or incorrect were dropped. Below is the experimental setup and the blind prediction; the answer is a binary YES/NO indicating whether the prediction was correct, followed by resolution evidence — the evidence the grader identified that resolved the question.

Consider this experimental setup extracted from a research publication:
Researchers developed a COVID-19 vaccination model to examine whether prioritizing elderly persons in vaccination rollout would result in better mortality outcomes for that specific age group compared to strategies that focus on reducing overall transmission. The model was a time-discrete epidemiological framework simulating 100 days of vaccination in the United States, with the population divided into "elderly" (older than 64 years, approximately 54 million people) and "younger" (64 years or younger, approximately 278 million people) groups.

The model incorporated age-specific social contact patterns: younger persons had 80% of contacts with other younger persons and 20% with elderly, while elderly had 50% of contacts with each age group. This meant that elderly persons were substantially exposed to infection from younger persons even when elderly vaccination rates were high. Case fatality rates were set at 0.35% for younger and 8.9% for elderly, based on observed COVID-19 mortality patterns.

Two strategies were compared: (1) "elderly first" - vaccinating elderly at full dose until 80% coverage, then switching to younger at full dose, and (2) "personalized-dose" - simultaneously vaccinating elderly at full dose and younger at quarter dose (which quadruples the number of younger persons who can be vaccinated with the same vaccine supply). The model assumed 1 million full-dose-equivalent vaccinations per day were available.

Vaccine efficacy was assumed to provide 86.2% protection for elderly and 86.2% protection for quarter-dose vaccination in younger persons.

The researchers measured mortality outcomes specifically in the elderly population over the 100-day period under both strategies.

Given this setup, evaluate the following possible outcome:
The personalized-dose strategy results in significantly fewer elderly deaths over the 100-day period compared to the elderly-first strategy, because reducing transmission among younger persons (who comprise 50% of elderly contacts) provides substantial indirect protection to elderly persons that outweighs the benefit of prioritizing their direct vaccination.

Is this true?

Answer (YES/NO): YES